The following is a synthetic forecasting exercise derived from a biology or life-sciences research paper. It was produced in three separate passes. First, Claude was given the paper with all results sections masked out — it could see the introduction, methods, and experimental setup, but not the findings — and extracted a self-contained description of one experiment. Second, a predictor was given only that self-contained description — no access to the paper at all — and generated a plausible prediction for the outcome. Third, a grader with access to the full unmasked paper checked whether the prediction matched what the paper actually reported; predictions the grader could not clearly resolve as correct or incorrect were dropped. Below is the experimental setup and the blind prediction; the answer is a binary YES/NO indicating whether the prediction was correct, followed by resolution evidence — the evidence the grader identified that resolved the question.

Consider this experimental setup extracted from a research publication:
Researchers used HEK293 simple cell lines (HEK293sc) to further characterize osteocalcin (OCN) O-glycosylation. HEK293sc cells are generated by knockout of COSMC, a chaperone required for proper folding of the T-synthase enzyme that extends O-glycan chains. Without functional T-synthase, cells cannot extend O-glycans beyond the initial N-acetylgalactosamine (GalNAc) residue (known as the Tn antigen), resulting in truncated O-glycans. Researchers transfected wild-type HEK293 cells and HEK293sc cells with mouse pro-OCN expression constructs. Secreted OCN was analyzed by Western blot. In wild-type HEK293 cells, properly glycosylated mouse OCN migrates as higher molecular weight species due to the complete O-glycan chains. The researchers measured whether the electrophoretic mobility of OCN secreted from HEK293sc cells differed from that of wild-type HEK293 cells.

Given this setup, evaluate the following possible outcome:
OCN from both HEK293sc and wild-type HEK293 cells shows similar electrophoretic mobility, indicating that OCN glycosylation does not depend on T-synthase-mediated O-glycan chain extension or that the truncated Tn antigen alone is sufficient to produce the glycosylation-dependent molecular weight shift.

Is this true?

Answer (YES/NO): NO